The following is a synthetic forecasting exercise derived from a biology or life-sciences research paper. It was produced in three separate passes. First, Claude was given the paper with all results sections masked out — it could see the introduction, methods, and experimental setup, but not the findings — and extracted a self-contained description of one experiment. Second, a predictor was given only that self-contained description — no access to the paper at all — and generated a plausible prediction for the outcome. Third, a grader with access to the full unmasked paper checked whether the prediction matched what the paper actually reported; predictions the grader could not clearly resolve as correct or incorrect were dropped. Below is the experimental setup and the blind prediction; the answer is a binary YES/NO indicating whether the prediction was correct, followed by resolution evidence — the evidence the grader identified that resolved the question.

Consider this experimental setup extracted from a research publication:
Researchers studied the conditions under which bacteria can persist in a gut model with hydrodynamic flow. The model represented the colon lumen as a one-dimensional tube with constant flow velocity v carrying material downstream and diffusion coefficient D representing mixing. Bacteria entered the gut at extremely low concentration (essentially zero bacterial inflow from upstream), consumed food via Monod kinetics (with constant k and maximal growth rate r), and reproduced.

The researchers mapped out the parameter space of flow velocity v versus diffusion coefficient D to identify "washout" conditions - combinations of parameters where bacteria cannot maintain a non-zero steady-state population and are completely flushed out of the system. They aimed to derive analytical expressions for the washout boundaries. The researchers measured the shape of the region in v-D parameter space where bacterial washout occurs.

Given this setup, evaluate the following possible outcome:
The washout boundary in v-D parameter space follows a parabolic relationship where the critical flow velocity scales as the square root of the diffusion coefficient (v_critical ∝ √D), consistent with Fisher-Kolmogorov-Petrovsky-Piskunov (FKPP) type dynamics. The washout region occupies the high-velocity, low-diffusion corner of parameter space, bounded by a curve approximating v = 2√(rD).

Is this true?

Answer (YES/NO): NO